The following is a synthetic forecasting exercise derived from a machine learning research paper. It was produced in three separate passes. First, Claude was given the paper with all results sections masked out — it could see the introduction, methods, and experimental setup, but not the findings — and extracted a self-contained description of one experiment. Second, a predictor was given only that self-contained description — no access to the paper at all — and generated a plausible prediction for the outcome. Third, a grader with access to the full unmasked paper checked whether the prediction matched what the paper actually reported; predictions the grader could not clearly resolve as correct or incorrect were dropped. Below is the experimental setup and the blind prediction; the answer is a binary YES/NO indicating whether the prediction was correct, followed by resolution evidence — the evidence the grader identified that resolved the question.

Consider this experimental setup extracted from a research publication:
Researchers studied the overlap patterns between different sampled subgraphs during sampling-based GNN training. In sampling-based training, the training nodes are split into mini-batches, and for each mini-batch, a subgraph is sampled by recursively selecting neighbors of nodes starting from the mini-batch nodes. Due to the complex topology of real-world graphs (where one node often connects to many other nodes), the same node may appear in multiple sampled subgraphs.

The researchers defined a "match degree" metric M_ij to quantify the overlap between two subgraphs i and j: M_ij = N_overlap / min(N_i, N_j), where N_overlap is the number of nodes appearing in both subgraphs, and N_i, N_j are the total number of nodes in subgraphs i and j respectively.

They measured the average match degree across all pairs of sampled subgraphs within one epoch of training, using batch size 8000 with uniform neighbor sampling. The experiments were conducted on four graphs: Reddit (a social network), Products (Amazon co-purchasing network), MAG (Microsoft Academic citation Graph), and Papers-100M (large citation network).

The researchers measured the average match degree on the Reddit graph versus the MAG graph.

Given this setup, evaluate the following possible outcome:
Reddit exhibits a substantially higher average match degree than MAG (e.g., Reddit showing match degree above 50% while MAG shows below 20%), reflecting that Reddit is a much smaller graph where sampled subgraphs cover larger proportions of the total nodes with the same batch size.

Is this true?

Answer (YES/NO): NO